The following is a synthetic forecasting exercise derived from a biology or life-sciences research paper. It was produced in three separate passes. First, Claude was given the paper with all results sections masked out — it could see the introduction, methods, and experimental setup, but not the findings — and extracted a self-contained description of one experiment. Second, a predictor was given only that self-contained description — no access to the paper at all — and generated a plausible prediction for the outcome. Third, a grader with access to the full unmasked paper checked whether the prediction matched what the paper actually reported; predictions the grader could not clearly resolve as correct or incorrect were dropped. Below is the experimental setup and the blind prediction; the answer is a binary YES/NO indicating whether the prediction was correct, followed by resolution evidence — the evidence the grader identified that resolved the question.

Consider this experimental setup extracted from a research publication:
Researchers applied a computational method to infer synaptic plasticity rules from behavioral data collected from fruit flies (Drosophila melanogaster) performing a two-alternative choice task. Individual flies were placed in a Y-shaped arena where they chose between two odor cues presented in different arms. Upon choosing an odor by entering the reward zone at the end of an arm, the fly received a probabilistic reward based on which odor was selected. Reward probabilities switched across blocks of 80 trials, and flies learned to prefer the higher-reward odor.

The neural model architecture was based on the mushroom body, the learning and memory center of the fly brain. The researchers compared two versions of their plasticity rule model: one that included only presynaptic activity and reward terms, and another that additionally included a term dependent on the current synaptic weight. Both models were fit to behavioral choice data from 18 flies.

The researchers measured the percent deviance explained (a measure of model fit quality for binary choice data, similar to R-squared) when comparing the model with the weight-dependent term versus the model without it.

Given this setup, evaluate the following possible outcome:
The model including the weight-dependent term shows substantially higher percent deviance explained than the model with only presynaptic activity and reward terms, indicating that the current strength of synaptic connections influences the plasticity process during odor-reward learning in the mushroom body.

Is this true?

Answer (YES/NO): YES